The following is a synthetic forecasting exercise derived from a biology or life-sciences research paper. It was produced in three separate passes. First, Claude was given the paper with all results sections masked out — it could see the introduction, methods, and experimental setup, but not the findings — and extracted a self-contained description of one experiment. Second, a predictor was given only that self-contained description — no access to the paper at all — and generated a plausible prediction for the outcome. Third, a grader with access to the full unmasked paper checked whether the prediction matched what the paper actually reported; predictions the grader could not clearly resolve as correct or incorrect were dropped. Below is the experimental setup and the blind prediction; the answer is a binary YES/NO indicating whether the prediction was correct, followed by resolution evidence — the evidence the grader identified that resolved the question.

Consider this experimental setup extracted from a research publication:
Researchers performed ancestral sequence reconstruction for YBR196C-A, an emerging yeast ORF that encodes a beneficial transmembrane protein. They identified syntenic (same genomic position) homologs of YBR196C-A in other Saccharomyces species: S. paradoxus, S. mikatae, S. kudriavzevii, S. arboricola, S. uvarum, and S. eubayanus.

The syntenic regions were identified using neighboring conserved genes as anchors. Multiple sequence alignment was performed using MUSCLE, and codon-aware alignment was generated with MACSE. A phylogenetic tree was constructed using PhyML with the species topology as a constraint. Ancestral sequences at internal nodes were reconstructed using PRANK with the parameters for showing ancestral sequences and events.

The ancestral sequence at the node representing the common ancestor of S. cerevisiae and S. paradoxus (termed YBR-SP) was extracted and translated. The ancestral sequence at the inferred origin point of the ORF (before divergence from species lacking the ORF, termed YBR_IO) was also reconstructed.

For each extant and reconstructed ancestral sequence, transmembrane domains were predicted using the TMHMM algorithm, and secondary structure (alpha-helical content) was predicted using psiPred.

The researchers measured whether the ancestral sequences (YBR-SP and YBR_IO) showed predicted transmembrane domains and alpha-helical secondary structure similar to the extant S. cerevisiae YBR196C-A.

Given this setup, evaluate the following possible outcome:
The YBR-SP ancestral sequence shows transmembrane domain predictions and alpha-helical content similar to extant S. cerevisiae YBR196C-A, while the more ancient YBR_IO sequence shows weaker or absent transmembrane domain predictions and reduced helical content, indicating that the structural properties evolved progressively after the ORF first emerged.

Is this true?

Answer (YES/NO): NO